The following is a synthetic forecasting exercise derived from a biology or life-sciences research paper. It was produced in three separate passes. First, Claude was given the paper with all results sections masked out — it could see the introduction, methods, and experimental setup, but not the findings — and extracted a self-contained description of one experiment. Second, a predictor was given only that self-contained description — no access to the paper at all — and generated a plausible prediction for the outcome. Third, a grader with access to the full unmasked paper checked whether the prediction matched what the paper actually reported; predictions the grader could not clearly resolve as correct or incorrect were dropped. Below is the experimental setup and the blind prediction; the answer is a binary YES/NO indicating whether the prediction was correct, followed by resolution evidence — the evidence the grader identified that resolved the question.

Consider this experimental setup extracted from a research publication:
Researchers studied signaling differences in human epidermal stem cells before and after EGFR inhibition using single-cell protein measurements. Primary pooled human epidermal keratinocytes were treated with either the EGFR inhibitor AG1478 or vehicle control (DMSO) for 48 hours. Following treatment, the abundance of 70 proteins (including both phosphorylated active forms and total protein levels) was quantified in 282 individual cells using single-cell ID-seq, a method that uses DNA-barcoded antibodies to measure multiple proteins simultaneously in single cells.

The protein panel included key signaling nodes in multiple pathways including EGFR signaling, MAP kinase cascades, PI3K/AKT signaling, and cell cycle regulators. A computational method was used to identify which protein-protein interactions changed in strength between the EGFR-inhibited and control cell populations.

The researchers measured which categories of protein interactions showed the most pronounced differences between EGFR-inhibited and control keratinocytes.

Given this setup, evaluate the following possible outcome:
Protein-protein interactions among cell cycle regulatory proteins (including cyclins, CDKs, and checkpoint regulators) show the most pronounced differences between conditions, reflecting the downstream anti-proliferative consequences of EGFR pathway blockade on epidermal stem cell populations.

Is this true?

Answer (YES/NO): NO